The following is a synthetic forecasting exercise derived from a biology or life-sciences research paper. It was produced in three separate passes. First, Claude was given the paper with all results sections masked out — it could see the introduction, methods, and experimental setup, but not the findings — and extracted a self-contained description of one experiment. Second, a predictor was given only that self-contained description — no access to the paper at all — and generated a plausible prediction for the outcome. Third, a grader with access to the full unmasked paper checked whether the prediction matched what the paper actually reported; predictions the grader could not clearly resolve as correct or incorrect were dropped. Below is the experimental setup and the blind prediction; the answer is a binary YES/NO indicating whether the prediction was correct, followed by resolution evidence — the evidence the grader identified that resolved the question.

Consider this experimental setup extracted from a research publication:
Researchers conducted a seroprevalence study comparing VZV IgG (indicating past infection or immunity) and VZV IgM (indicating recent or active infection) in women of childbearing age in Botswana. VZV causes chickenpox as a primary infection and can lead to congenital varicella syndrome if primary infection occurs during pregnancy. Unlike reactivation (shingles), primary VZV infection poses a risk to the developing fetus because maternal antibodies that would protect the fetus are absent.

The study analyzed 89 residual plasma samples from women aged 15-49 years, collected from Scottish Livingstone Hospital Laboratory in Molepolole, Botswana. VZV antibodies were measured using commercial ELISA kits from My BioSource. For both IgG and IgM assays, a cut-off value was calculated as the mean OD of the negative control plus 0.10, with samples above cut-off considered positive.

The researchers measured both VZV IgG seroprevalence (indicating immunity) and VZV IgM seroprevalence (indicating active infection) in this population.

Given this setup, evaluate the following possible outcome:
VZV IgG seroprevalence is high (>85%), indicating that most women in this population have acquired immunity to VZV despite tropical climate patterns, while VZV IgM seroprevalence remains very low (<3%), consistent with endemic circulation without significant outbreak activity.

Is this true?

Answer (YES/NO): NO